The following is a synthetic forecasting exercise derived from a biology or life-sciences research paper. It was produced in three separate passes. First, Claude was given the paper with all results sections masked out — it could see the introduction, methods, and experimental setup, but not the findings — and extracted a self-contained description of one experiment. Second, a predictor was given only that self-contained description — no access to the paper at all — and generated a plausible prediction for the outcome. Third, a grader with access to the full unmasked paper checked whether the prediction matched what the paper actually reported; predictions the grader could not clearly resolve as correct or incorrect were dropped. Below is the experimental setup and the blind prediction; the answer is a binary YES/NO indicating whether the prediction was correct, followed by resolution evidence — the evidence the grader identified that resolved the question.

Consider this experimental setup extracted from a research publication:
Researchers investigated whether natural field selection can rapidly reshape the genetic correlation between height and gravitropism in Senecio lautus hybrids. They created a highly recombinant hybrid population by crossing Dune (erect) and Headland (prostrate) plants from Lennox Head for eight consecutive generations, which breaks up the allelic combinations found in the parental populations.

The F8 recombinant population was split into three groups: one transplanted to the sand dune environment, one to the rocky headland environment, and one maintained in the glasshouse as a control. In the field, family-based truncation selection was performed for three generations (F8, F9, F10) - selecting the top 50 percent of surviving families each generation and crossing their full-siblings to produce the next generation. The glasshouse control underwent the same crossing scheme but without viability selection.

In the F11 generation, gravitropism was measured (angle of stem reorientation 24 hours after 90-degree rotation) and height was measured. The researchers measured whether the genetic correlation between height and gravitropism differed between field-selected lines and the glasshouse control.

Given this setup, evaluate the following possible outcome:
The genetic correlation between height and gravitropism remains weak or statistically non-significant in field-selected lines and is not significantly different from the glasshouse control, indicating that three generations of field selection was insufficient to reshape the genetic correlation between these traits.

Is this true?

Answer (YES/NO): NO